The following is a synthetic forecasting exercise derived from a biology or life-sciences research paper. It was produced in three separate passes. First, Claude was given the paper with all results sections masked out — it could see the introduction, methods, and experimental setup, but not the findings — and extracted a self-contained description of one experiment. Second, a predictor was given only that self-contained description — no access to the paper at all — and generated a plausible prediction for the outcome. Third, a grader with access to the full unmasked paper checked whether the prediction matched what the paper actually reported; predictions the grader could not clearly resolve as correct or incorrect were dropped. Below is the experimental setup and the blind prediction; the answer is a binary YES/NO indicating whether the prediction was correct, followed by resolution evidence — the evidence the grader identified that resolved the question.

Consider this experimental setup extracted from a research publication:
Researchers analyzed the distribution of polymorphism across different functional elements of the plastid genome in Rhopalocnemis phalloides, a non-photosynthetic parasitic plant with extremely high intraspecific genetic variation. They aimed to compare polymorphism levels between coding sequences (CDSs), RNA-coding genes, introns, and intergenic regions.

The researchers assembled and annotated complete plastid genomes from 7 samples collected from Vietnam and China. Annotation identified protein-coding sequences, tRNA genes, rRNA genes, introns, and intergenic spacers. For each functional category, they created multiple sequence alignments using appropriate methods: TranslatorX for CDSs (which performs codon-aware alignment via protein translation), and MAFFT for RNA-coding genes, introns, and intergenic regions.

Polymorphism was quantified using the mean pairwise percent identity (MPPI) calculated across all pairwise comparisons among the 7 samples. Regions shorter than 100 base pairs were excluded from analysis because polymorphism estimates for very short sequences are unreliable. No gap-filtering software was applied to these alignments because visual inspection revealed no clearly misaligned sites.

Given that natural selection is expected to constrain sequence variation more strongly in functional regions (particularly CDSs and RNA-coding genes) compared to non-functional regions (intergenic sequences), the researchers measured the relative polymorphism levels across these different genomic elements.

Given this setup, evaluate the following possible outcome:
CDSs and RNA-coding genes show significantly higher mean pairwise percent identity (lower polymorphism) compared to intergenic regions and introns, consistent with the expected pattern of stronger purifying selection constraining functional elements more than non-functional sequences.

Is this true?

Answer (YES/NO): YES